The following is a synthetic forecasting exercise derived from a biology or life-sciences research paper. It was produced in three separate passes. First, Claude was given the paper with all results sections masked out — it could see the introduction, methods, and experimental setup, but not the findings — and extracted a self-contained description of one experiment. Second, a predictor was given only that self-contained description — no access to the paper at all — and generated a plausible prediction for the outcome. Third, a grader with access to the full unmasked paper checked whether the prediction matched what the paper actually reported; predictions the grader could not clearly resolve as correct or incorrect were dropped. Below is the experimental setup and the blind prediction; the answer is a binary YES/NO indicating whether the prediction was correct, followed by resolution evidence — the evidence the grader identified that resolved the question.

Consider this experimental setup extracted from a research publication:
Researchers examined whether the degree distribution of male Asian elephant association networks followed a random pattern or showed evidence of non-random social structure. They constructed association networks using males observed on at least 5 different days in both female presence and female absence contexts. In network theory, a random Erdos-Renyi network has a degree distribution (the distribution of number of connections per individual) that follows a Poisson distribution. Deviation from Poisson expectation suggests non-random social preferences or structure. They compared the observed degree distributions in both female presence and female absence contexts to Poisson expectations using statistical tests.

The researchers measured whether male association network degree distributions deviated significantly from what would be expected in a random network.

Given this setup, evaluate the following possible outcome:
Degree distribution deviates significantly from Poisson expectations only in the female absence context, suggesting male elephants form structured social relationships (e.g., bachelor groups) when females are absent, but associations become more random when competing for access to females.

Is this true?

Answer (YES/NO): YES